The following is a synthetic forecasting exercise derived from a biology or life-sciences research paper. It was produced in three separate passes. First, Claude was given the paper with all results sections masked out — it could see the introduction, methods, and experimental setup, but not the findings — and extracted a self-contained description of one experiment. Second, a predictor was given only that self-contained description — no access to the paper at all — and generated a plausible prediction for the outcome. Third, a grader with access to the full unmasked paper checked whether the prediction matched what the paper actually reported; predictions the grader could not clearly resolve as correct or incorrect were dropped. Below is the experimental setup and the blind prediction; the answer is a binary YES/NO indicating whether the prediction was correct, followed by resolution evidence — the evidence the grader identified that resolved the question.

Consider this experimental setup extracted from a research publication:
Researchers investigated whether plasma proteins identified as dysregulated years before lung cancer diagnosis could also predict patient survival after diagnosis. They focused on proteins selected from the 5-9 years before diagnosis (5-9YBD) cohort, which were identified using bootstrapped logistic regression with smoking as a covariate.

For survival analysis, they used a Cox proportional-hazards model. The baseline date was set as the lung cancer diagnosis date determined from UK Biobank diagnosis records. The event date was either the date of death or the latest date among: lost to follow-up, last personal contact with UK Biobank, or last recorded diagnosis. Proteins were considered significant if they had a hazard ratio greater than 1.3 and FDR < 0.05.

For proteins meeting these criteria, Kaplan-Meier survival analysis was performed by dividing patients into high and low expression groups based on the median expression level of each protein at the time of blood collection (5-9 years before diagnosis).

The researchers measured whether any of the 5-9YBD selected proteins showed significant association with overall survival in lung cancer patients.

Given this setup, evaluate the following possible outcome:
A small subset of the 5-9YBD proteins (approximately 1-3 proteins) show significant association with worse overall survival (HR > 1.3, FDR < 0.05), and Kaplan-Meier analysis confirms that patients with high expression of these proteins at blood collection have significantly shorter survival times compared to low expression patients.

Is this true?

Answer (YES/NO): NO